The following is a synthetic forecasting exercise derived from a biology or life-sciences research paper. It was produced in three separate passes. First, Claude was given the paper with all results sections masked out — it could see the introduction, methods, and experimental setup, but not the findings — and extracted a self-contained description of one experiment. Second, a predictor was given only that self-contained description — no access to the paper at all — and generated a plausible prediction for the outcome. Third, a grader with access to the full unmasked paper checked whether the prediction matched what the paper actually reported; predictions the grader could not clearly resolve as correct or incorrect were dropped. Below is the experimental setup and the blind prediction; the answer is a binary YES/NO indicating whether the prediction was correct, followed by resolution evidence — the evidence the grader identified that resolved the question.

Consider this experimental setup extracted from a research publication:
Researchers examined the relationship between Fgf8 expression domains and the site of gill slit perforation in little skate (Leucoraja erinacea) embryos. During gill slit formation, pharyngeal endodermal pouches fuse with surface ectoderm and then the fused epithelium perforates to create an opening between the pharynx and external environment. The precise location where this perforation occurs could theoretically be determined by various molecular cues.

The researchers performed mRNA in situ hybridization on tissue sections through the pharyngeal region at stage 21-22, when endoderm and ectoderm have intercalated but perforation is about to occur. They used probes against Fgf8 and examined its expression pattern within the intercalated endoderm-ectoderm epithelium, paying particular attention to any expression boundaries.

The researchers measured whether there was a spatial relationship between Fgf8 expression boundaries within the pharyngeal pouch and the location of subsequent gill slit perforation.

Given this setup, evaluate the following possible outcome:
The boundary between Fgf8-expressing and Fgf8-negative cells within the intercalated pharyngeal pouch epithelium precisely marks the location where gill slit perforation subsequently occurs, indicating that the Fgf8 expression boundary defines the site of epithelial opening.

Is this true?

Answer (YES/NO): YES